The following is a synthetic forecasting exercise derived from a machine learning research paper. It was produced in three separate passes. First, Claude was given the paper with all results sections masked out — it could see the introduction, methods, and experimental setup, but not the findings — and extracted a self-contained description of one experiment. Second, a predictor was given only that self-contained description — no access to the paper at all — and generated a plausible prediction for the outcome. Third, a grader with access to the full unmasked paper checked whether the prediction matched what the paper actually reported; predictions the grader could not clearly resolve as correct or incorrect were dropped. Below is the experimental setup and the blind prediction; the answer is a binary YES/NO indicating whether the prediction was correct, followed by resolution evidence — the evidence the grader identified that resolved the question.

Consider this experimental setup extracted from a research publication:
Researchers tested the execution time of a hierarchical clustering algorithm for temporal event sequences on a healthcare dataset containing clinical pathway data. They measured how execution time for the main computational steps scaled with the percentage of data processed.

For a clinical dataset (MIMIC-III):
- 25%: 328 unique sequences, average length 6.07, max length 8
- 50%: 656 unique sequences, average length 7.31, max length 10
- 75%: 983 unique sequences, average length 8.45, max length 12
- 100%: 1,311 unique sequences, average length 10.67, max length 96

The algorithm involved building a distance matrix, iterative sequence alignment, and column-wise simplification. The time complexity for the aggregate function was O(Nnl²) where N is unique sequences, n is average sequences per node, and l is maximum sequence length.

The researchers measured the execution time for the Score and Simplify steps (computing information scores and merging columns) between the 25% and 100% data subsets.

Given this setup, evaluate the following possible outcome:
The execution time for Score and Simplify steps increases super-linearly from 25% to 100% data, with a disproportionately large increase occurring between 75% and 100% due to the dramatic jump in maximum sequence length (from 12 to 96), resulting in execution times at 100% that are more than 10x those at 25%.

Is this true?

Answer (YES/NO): NO